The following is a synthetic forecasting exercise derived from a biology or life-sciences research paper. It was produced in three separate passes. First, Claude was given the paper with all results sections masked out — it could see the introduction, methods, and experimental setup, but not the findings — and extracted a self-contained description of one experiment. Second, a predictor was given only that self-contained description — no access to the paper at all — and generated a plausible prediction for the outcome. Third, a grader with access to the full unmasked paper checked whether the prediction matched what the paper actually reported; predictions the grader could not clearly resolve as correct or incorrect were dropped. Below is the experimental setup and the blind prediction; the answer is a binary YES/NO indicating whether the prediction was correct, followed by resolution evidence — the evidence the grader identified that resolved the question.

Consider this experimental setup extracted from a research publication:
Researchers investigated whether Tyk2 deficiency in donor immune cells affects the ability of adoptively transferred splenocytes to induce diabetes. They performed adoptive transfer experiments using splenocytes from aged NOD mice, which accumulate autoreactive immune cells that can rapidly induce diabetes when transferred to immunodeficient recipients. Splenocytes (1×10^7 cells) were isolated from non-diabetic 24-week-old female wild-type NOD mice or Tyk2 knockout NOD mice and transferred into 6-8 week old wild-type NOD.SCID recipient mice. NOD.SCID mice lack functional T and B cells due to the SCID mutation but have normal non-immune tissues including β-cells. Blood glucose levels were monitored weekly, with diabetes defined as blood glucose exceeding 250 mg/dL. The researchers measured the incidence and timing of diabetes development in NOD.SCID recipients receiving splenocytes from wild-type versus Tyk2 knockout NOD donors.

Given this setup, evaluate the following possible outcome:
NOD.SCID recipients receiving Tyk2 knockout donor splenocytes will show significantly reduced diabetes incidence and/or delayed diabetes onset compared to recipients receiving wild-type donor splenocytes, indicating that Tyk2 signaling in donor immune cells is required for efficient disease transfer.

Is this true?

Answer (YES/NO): YES